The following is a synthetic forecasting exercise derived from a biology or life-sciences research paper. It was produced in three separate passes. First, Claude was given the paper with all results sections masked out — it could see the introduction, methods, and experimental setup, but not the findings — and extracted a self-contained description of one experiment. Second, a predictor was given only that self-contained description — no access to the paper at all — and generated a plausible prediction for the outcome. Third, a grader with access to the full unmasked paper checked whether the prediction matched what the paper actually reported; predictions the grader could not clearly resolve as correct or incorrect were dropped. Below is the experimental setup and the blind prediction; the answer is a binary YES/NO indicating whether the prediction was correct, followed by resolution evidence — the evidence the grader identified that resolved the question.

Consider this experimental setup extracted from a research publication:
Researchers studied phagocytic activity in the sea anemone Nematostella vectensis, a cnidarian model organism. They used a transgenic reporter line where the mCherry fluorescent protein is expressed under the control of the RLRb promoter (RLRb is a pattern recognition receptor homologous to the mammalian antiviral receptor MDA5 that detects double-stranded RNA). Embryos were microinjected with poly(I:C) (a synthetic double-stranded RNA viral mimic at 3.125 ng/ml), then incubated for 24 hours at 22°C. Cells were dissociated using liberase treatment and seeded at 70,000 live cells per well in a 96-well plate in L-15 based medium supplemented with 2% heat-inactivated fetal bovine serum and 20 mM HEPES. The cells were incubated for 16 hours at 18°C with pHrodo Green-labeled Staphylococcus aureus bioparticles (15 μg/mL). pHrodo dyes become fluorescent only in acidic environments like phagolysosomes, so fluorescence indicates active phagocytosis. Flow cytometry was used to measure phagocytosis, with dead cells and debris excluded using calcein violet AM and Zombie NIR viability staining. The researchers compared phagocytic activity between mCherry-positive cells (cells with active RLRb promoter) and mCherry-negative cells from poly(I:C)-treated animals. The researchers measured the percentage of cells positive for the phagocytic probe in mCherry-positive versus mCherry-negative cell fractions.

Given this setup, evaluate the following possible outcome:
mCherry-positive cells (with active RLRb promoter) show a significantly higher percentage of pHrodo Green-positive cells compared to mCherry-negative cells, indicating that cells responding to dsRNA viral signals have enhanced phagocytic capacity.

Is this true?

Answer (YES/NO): YES